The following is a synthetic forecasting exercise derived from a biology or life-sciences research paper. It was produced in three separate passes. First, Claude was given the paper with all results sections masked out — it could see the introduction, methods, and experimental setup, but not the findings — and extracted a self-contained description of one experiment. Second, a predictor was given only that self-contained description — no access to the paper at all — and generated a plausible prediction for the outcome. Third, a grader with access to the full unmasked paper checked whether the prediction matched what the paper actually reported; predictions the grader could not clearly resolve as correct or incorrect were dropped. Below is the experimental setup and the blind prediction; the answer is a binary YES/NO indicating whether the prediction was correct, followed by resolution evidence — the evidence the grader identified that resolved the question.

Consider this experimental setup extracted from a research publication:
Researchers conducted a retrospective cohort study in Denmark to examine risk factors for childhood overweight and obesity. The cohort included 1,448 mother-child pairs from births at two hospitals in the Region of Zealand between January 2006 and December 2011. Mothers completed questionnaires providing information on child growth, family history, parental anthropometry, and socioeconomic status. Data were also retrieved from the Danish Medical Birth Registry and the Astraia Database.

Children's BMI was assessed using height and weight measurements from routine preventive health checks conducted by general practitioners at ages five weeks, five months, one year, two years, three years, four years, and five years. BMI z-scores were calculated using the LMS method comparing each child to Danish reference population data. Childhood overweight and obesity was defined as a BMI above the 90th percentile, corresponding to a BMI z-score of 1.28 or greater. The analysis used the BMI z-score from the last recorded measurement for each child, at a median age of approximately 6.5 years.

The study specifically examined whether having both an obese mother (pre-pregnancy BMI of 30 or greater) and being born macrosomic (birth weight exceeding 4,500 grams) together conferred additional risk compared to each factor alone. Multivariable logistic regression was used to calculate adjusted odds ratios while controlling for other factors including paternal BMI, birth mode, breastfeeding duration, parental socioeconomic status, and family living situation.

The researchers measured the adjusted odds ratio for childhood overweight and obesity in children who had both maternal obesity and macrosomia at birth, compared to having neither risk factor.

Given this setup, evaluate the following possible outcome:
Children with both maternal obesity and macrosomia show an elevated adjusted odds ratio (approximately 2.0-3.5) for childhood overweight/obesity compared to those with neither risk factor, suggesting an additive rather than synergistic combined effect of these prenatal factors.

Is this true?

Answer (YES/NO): NO